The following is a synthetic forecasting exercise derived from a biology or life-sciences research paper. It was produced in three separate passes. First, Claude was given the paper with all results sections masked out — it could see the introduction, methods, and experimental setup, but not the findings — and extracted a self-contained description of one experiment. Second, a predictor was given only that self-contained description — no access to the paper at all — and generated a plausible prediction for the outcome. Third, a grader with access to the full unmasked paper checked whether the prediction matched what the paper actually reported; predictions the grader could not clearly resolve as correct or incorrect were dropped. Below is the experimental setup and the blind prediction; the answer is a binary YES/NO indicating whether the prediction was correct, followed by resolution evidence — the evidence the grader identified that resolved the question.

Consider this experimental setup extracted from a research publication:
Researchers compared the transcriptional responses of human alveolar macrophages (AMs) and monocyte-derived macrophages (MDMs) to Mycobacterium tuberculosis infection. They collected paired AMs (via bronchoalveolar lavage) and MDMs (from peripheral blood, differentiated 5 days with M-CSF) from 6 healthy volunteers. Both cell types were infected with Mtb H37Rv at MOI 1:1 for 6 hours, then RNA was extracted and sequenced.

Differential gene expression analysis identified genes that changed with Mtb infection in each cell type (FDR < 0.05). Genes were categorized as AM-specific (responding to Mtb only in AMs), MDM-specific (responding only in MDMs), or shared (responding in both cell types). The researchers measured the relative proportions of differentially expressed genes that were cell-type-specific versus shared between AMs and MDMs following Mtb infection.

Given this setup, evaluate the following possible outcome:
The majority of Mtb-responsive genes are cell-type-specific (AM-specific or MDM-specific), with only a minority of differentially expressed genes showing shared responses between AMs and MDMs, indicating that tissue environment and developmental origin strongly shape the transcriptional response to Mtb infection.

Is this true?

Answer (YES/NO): YES